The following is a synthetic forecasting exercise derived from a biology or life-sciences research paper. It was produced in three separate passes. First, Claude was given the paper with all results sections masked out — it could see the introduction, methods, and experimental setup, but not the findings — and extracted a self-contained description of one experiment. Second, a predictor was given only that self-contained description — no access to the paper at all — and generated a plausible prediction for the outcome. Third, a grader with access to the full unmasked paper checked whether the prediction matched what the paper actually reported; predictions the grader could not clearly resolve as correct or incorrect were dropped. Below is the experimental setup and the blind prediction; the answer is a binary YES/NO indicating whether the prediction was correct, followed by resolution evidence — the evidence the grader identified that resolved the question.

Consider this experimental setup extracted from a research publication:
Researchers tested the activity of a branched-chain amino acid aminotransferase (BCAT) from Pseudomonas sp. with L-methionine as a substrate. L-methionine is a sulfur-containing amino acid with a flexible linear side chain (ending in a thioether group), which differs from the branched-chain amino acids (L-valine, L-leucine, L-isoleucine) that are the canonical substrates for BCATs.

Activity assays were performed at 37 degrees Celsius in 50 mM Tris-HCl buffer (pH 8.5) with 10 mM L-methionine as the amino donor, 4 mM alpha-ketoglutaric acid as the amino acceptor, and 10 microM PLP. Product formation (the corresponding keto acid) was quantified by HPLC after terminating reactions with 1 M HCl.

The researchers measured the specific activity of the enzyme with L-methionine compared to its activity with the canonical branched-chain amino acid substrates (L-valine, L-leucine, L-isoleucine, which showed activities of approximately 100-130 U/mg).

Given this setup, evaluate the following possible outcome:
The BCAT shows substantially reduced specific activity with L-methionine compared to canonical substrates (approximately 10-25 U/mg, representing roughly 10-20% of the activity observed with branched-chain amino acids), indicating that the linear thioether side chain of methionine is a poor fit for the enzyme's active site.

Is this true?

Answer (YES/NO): NO